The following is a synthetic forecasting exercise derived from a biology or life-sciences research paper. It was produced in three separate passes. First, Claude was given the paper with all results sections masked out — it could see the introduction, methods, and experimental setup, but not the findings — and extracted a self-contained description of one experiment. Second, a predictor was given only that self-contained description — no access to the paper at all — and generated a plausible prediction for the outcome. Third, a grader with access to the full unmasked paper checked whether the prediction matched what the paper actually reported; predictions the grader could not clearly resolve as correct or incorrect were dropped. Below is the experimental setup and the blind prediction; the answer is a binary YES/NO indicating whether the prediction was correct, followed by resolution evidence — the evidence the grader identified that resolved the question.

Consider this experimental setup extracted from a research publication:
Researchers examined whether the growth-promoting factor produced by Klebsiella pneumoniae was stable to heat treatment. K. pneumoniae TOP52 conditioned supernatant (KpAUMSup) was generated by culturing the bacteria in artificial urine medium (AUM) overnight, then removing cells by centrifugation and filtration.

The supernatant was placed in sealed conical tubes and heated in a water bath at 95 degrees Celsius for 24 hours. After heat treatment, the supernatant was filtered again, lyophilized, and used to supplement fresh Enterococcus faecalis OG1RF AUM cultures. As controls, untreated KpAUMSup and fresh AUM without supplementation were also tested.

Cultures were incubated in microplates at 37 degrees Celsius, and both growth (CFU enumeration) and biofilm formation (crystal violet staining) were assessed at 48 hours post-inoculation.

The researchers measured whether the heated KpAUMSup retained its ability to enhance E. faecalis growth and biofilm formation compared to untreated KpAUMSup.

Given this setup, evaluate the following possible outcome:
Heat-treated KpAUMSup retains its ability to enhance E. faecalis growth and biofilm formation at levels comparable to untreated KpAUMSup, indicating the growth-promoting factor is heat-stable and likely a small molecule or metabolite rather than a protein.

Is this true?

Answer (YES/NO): NO